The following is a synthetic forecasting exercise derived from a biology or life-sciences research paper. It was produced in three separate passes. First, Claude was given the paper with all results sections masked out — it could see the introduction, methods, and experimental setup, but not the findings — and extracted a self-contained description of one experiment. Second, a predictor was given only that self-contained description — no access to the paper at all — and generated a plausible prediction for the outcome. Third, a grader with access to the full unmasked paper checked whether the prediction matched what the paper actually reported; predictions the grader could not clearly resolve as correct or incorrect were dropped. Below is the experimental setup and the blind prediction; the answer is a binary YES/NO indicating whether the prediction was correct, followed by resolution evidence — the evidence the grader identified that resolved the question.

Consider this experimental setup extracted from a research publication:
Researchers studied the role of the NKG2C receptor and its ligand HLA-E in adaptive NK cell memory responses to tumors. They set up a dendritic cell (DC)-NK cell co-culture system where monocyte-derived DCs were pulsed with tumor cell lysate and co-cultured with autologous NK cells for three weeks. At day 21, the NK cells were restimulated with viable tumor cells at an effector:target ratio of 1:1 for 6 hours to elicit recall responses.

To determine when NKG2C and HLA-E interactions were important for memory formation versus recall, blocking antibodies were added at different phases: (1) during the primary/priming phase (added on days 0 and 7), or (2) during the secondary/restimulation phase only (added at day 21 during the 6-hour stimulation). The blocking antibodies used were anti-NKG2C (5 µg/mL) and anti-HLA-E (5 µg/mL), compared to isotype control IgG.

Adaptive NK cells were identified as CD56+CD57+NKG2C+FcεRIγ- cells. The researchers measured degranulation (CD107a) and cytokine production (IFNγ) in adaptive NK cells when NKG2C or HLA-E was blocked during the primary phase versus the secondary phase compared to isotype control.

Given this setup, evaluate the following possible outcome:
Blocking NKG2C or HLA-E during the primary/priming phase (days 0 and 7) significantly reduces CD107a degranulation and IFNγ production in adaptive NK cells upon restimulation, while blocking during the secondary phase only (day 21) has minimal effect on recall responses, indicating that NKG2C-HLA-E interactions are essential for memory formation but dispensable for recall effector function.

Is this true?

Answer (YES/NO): NO